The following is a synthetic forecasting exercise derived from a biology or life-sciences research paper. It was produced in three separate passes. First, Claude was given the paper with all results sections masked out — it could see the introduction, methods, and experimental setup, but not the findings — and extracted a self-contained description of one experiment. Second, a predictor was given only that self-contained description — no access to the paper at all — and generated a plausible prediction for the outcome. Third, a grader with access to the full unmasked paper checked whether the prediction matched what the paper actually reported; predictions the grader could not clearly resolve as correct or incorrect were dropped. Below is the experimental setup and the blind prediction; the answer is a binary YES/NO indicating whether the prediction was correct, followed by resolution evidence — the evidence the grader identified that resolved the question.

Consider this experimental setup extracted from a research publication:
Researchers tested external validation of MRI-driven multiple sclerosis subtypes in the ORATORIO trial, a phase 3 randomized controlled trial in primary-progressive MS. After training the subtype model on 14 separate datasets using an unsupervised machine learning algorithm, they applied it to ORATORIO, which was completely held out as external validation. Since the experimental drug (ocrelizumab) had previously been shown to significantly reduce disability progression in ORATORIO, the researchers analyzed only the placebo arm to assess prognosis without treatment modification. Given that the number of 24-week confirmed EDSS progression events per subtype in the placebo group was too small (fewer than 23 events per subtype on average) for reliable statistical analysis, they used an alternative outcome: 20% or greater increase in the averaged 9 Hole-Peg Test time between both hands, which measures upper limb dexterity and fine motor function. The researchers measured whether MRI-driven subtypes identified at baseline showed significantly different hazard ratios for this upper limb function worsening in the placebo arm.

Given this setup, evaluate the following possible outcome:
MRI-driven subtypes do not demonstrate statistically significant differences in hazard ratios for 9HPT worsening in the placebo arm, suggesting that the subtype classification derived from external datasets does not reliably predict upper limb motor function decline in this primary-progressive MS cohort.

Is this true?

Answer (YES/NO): NO